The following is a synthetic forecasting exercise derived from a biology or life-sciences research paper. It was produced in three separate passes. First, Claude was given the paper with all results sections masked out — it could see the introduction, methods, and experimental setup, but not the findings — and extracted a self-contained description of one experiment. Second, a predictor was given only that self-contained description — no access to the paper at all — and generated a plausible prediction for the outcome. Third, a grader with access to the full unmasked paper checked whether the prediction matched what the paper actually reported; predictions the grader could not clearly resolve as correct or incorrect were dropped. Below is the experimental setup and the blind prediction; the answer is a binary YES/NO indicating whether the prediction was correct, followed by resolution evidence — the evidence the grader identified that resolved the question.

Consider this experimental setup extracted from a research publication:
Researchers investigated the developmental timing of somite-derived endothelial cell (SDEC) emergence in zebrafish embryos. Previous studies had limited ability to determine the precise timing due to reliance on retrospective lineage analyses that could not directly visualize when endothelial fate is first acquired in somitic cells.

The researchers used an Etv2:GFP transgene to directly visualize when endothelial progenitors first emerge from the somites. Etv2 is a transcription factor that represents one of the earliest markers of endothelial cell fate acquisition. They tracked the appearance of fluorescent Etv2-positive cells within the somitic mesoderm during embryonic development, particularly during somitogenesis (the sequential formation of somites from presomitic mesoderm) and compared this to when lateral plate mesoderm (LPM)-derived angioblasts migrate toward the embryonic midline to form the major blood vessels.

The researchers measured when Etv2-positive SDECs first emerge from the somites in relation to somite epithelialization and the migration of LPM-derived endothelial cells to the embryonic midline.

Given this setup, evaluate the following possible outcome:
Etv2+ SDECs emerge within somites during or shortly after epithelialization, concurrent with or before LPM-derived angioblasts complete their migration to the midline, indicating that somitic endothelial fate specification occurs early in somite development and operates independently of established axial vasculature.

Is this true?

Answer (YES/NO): YES